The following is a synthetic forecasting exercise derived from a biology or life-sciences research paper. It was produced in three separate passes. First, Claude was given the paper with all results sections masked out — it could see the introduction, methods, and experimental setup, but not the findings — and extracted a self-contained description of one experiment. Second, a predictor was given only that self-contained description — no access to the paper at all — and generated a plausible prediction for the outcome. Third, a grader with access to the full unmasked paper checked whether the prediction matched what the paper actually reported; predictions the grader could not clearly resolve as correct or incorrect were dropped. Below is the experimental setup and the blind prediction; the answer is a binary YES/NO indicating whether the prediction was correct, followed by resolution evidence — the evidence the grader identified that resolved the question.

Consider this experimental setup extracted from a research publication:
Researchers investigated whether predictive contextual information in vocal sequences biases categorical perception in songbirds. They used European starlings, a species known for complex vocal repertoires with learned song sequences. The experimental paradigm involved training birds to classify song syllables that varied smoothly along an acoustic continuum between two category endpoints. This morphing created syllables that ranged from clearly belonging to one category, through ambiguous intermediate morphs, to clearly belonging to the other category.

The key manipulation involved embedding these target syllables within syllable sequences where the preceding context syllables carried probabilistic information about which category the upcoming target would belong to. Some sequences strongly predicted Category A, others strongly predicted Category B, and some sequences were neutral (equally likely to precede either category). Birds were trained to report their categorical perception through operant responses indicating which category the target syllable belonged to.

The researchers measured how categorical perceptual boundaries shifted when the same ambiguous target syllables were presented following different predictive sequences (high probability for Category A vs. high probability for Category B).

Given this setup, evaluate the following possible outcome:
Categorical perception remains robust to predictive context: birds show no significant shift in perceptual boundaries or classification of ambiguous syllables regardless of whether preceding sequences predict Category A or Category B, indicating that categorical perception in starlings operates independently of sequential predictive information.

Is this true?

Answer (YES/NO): NO